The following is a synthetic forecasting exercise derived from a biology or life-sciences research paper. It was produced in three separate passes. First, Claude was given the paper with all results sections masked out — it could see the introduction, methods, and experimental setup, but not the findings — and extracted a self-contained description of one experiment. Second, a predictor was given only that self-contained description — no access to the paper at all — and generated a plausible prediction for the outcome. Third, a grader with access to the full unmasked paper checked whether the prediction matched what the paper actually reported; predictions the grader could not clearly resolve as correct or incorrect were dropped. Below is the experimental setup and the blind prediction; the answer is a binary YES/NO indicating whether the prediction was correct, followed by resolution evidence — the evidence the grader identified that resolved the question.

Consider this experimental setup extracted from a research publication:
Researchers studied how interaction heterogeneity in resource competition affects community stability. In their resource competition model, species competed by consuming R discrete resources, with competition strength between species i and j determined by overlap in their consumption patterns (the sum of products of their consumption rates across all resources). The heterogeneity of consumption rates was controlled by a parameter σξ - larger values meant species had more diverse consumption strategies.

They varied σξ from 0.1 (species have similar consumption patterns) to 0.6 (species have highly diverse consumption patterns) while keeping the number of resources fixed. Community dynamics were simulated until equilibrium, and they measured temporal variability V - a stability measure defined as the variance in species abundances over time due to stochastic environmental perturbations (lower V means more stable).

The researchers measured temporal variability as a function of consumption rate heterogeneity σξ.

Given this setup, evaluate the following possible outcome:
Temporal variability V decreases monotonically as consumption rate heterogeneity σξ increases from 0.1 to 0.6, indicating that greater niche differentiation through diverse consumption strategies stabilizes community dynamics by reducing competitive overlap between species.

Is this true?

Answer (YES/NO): YES